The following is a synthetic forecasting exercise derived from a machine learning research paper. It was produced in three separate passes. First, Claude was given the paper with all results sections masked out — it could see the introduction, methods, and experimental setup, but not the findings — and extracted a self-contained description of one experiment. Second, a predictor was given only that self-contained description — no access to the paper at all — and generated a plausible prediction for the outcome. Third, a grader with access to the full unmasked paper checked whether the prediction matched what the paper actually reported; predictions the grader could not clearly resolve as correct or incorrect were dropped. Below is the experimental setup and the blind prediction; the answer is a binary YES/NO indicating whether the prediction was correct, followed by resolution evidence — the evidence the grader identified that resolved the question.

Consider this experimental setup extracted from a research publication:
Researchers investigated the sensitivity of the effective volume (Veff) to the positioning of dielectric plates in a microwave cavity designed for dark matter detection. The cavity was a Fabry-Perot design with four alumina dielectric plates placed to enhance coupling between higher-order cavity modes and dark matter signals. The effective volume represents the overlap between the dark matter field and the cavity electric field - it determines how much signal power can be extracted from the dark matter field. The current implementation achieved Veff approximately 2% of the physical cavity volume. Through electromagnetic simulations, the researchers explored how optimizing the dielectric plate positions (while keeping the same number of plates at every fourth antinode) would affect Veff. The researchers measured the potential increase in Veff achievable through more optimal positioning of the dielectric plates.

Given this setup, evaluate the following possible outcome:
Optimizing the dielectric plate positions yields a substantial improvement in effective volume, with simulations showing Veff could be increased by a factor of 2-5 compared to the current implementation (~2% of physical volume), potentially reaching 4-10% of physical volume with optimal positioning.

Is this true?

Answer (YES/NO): NO